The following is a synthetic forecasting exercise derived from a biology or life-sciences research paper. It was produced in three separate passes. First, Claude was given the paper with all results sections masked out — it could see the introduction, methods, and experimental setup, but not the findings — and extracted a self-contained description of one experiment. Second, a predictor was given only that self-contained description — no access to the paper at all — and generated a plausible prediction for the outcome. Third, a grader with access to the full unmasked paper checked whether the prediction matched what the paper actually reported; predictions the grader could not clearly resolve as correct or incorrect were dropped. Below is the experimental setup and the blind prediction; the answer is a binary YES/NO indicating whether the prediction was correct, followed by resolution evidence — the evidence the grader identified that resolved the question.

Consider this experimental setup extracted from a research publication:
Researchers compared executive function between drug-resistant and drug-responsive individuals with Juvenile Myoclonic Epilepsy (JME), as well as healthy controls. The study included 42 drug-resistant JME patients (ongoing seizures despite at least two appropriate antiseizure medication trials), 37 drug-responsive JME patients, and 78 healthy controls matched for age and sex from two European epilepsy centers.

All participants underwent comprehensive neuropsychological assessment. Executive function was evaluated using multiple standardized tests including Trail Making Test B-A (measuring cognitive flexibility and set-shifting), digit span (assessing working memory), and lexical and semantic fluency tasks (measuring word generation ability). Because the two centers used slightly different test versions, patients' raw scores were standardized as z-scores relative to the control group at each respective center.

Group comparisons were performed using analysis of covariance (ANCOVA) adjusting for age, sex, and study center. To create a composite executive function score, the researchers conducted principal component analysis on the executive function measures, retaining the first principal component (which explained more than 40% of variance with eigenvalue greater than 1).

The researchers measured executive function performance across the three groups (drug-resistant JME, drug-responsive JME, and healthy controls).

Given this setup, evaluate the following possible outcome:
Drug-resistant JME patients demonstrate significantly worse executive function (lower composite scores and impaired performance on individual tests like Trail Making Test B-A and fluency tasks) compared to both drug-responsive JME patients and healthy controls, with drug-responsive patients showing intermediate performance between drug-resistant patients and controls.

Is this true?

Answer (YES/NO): NO